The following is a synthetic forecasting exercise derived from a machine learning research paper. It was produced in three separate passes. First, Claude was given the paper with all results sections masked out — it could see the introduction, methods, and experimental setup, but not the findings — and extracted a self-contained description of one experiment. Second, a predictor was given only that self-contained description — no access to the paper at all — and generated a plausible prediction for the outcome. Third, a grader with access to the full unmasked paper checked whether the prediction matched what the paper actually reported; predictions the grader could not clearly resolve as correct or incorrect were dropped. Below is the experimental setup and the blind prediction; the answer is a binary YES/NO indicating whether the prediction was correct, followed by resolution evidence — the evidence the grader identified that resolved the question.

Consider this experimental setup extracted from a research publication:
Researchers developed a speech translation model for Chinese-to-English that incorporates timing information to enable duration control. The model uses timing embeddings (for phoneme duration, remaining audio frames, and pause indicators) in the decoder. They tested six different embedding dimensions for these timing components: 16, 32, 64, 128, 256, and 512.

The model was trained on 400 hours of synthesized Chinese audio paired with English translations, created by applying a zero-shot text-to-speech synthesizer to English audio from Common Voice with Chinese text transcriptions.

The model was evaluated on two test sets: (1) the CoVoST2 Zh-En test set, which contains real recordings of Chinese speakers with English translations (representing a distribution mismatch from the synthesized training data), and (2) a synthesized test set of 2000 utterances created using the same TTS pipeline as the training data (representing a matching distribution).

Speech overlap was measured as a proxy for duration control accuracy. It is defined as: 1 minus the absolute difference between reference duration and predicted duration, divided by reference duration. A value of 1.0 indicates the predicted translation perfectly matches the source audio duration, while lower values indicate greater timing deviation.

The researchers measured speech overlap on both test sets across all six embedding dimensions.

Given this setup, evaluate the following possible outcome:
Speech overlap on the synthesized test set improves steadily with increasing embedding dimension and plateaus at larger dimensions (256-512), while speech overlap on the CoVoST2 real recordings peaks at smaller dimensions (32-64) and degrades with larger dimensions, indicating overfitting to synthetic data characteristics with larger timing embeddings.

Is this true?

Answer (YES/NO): NO